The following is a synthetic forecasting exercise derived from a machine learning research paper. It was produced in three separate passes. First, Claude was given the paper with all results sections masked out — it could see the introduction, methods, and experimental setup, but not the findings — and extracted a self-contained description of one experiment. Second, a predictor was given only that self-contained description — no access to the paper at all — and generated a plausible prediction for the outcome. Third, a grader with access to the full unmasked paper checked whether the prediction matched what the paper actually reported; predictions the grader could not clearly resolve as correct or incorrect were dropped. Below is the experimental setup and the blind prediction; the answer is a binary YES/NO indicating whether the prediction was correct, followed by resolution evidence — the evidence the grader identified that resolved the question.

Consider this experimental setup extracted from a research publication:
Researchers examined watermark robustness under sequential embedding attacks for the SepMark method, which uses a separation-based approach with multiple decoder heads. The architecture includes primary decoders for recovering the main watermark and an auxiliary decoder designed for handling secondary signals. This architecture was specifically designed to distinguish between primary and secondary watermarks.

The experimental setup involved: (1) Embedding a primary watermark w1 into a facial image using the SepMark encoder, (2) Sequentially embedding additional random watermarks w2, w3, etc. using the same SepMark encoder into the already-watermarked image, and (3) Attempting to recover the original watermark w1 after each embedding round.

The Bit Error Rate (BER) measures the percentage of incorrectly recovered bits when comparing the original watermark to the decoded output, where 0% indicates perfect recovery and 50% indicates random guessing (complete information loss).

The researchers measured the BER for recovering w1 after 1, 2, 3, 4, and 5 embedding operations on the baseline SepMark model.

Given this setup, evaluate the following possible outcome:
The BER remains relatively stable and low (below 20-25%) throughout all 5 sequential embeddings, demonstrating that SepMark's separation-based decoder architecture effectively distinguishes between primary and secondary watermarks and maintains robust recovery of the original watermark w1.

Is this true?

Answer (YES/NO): NO